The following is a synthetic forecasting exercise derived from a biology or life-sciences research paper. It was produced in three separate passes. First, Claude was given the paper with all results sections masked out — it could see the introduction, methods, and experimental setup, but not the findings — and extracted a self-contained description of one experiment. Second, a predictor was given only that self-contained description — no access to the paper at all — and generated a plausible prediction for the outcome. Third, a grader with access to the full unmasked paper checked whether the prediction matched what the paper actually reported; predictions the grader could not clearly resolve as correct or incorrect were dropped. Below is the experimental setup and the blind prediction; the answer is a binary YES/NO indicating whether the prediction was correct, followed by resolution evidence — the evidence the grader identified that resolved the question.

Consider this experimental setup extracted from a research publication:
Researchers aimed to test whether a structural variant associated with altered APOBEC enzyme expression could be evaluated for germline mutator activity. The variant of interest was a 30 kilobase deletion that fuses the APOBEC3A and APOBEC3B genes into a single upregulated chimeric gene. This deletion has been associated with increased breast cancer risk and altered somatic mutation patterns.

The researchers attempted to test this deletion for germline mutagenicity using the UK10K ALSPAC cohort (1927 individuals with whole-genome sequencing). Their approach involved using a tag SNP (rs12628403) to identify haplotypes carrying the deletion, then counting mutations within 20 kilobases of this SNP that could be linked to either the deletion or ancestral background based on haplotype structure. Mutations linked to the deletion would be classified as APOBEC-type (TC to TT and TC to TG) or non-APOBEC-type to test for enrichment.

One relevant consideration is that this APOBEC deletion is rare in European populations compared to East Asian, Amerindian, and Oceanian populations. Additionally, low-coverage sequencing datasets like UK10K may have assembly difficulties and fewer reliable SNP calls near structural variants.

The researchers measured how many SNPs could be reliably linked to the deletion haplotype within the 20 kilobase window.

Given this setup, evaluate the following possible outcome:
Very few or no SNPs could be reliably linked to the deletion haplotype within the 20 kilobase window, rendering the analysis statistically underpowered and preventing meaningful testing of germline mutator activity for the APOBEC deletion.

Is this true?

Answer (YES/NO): YES